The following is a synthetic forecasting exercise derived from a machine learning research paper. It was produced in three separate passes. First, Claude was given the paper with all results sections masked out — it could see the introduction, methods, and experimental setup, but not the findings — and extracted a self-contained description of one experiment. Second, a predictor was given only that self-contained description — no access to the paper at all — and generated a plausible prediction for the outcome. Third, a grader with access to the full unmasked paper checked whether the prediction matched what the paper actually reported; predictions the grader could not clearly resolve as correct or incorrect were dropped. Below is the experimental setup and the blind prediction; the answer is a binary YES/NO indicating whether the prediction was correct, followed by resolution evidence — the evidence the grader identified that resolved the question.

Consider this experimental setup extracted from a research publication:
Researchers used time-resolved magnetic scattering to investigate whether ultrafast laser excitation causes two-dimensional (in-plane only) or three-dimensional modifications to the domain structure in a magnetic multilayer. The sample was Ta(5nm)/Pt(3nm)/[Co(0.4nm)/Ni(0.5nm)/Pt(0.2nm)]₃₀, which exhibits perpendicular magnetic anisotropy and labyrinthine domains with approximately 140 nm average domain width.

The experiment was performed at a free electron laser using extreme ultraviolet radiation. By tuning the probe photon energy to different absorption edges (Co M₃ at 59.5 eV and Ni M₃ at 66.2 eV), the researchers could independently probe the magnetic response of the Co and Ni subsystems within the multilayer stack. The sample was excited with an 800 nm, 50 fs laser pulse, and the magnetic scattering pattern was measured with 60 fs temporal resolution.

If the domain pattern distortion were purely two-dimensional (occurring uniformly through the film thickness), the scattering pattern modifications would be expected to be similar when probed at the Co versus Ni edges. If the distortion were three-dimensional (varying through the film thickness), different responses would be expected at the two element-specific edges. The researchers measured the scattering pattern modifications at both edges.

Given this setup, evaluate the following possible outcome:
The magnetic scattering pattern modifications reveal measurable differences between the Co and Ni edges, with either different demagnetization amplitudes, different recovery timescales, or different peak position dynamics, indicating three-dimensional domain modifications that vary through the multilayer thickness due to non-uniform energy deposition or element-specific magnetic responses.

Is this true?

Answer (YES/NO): YES